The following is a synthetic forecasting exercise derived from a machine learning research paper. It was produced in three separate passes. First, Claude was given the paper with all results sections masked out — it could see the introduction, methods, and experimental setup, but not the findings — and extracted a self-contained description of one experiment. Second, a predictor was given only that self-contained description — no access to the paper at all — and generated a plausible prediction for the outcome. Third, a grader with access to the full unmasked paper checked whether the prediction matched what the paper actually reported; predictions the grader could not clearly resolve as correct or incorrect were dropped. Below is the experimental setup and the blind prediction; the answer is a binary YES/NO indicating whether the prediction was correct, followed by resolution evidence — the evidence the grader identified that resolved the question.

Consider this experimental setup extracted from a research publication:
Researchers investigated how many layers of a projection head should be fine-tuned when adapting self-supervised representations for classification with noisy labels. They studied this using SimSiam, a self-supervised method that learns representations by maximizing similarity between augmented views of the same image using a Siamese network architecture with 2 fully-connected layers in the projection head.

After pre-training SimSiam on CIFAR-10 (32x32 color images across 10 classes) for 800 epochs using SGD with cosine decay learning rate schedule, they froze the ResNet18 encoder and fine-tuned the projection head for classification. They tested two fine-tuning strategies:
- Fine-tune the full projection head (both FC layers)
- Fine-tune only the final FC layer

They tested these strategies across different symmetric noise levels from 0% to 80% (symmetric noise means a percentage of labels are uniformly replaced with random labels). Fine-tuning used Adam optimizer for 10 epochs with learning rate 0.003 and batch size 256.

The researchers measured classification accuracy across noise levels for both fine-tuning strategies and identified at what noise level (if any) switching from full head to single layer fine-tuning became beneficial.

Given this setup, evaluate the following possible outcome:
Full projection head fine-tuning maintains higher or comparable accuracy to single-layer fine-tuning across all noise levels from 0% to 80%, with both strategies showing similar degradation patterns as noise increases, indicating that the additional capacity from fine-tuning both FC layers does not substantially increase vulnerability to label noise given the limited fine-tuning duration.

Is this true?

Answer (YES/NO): NO